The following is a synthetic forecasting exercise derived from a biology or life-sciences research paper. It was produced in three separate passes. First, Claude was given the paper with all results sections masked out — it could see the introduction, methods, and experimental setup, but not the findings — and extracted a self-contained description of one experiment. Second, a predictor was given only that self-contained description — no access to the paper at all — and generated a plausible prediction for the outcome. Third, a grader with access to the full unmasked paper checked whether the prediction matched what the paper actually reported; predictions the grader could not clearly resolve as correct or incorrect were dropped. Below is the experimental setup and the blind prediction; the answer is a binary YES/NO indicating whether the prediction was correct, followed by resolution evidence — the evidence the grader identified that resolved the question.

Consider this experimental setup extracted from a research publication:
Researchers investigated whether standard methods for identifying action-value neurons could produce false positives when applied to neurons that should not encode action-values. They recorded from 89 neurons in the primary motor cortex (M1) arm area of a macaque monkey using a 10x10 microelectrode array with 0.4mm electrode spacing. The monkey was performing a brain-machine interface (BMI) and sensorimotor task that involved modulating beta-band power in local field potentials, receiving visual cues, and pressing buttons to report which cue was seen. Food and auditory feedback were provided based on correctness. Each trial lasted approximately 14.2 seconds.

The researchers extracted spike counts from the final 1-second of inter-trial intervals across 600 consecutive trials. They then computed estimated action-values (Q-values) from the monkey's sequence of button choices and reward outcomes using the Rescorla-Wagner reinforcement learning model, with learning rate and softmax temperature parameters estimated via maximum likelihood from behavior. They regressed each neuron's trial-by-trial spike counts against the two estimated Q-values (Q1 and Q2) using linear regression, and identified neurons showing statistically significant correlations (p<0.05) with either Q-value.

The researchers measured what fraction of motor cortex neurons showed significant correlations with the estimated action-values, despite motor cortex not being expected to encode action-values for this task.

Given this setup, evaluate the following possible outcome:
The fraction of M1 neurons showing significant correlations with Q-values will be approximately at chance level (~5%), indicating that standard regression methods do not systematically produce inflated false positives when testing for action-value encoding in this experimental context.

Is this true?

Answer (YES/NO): NO